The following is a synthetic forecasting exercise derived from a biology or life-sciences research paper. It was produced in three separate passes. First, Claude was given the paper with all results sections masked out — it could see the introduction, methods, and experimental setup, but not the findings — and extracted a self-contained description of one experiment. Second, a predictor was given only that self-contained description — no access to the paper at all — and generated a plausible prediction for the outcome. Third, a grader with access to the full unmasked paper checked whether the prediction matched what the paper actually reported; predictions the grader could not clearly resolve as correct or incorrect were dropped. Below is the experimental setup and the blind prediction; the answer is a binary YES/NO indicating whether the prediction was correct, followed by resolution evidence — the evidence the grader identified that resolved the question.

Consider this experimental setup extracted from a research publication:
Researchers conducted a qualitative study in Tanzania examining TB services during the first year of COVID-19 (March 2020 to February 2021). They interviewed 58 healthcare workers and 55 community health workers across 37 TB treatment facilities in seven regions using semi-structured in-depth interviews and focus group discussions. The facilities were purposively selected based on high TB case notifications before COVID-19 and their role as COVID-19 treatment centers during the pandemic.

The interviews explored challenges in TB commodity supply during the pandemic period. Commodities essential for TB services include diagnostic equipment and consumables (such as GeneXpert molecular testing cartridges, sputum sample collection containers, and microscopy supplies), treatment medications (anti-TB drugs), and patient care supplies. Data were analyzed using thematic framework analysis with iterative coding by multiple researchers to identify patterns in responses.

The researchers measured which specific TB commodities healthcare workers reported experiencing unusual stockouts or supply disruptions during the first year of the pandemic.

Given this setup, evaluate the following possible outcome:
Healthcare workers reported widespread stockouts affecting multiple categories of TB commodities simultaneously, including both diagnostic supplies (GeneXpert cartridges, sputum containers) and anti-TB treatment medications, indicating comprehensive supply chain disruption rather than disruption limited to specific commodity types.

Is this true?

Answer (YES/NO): NO